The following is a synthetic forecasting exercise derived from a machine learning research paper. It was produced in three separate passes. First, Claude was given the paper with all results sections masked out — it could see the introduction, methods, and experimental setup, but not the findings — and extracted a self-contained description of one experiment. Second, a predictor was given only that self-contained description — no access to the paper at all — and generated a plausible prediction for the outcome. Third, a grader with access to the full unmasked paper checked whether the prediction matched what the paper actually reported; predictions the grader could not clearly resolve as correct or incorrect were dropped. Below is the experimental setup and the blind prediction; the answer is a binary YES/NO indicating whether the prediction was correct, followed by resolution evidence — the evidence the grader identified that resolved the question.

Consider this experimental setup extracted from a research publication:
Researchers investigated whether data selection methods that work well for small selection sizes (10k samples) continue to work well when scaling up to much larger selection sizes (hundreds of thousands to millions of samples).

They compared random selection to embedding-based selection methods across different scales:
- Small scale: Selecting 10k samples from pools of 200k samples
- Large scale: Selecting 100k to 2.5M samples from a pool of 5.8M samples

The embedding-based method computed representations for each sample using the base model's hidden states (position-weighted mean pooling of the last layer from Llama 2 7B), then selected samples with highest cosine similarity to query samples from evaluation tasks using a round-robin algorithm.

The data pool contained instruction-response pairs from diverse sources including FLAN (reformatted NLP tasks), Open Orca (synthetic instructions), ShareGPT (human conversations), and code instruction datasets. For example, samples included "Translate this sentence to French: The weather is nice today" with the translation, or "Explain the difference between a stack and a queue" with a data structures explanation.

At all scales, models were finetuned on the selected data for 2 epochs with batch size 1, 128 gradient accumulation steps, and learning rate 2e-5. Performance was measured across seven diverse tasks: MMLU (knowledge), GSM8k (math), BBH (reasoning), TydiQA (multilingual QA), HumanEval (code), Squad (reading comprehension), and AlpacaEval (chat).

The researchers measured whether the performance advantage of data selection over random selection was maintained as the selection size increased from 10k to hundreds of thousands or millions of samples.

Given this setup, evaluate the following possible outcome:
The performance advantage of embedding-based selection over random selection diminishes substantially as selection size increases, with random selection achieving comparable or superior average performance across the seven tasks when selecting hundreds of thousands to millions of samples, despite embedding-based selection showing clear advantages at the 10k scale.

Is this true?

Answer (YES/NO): NO